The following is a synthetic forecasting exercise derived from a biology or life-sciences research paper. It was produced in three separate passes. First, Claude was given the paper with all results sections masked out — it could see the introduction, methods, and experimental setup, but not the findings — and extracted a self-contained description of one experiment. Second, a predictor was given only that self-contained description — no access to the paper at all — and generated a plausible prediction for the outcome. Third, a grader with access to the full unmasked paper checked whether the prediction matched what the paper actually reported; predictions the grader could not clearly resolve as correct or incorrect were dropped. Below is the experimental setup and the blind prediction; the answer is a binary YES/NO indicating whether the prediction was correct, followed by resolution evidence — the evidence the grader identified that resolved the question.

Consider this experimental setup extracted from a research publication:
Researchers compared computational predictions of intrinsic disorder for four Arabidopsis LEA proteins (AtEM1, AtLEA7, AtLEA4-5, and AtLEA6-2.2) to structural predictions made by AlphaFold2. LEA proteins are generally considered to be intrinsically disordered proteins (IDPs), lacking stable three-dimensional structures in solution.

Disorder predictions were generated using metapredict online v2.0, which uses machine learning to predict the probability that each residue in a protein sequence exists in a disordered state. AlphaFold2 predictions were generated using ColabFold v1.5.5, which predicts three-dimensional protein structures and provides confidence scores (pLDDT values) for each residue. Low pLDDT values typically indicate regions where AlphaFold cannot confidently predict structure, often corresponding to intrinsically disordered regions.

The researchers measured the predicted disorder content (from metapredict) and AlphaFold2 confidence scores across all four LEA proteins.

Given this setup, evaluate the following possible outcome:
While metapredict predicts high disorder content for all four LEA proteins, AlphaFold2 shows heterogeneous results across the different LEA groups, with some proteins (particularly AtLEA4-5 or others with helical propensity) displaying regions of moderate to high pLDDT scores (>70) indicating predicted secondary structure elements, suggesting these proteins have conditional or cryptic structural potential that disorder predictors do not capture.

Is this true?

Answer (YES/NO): YES